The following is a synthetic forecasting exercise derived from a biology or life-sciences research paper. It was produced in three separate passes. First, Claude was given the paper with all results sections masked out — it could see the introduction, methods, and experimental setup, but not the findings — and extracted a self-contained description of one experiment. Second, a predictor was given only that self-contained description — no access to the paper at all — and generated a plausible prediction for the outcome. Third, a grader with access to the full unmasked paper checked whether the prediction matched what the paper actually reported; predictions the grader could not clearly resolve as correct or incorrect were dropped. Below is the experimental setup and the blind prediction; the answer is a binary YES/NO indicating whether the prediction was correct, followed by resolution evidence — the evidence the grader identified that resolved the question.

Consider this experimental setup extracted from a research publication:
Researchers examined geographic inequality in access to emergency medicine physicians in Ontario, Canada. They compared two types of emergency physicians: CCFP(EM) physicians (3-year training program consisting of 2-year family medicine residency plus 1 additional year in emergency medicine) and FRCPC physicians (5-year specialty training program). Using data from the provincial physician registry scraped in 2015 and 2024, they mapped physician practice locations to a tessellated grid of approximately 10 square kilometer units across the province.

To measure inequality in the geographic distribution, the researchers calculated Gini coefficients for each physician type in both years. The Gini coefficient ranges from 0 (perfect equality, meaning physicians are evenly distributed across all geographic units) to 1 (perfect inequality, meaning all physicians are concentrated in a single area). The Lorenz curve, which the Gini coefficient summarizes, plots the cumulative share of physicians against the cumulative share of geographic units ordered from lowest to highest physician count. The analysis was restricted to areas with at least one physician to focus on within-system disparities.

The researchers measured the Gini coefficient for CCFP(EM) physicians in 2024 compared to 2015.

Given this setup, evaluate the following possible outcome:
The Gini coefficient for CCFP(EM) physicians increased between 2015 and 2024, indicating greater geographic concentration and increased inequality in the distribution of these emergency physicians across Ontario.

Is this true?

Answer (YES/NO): YES